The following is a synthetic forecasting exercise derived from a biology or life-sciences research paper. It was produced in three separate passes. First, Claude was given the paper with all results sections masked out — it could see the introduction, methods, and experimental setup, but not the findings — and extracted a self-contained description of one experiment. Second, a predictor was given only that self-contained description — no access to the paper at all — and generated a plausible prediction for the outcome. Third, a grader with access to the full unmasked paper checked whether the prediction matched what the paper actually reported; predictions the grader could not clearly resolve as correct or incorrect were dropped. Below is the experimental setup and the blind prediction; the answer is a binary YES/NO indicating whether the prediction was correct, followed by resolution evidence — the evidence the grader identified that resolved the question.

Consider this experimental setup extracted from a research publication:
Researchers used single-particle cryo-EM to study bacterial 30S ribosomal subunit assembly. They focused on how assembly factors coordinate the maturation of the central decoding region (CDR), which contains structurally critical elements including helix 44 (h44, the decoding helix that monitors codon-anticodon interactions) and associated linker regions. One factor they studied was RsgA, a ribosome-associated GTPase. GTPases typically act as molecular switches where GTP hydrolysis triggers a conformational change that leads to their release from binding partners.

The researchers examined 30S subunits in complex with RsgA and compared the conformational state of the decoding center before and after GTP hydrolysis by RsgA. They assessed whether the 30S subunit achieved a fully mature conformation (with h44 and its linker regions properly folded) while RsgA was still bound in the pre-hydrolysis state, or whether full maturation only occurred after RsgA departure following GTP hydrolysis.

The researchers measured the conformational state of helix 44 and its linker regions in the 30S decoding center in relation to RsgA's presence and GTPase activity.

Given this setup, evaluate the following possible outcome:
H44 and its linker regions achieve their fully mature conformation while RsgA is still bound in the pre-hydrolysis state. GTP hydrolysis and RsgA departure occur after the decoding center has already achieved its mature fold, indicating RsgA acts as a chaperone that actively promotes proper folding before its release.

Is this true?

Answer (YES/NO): NO